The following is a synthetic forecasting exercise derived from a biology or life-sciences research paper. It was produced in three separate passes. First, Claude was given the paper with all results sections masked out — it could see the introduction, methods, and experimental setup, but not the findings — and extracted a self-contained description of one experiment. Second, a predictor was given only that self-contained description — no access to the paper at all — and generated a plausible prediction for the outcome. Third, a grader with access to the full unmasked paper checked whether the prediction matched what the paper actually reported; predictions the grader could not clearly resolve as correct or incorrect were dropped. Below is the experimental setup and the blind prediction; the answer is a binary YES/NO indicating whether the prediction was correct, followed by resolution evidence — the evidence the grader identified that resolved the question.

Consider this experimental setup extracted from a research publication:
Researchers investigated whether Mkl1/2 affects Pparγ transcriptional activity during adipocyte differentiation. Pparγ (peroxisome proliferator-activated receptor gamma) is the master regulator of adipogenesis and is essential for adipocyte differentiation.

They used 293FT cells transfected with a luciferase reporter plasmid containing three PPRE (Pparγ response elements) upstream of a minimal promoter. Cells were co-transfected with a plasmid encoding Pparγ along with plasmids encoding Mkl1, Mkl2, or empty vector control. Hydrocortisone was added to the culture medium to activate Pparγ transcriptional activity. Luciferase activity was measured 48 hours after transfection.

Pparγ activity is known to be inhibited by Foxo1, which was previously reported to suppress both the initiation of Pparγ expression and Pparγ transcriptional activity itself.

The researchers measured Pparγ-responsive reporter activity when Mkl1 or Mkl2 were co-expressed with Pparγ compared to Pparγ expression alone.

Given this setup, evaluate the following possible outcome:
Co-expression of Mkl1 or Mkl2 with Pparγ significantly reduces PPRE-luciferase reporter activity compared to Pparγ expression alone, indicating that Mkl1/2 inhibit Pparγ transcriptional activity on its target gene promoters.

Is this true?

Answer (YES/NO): NO